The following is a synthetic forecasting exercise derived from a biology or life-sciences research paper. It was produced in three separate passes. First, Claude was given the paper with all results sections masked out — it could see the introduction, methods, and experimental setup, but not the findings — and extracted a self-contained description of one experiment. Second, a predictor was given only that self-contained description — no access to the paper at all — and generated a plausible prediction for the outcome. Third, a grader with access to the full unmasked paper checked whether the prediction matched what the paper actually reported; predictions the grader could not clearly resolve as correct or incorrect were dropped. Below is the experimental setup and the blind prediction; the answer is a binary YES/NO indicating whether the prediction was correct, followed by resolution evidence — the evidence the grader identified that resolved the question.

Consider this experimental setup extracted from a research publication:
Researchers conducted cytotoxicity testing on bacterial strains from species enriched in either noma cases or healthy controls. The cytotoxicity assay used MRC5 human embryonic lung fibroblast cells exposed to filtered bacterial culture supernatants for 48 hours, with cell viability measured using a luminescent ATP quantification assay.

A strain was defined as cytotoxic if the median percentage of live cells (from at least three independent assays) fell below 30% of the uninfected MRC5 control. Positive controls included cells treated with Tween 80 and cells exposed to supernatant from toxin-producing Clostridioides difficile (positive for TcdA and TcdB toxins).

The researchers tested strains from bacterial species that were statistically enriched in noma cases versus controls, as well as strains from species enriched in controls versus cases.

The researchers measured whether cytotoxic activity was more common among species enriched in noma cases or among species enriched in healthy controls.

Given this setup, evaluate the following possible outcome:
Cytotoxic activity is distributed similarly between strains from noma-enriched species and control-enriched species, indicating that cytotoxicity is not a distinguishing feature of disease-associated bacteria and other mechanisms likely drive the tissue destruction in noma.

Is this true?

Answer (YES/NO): NO